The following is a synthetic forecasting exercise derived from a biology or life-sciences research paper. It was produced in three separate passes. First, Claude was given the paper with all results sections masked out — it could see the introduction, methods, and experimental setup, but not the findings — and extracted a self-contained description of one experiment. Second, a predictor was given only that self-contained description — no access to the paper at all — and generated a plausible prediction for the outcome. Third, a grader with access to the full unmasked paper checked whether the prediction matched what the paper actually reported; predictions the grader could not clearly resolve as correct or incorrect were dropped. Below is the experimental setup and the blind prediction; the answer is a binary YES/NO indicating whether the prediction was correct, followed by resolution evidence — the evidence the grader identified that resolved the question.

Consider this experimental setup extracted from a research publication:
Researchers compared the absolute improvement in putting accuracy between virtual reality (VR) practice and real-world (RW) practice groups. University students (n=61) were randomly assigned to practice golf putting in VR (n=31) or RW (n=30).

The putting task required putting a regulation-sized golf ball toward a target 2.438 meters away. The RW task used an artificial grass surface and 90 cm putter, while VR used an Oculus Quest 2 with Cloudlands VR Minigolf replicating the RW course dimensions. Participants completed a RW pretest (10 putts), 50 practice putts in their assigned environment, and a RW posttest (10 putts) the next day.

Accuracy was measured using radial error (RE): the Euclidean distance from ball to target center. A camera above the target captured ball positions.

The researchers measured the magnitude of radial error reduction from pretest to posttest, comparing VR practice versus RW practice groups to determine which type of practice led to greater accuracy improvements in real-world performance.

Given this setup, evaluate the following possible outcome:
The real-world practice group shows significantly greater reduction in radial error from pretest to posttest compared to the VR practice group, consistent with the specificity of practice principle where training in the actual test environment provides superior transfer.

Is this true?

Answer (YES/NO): NO